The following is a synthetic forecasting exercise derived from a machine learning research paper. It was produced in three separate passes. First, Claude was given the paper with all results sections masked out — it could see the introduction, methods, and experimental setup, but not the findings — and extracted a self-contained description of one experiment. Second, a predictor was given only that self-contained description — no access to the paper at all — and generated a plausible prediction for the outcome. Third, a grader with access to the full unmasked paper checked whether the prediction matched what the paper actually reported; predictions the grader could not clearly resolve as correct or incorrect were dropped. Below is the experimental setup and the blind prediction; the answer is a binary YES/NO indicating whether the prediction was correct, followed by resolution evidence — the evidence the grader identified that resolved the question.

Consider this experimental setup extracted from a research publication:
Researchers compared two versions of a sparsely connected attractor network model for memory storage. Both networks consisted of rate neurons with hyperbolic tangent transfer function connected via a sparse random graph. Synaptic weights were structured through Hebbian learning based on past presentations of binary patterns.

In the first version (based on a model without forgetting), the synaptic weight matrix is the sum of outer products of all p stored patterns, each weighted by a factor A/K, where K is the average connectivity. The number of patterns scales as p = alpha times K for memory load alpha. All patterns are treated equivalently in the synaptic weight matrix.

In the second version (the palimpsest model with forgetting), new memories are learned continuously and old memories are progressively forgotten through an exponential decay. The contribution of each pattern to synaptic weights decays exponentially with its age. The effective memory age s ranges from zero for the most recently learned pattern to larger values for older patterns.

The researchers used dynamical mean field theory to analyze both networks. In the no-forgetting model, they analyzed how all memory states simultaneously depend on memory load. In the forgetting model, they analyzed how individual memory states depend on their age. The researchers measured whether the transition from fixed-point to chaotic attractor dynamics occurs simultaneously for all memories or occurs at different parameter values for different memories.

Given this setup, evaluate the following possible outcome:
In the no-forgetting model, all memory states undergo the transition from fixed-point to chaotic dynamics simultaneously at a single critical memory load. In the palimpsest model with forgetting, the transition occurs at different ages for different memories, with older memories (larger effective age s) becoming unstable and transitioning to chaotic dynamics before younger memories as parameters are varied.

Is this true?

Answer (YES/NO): YES